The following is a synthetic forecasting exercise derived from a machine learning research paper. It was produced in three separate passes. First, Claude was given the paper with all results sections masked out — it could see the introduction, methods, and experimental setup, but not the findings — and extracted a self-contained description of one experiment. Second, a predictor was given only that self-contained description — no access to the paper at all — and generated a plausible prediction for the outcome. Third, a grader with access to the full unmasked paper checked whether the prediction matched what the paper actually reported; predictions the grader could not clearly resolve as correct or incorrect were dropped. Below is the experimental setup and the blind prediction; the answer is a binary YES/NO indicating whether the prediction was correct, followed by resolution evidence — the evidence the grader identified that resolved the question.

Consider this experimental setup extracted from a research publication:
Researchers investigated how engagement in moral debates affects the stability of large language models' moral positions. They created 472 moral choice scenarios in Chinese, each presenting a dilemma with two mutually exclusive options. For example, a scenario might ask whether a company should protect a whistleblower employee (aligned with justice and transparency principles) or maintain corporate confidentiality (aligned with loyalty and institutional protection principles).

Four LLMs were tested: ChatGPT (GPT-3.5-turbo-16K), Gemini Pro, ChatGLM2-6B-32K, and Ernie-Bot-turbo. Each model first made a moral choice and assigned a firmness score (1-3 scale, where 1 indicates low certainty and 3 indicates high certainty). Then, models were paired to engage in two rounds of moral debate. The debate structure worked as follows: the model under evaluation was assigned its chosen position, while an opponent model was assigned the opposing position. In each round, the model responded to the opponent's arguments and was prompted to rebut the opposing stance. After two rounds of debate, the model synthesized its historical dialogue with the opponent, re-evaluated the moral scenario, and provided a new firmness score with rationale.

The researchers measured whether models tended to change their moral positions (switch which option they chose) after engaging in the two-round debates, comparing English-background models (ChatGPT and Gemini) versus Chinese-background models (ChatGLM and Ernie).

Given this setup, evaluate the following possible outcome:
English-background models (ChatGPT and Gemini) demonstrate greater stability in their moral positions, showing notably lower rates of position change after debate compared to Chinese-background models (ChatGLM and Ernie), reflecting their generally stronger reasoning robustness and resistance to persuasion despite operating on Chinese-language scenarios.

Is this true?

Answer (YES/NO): YES